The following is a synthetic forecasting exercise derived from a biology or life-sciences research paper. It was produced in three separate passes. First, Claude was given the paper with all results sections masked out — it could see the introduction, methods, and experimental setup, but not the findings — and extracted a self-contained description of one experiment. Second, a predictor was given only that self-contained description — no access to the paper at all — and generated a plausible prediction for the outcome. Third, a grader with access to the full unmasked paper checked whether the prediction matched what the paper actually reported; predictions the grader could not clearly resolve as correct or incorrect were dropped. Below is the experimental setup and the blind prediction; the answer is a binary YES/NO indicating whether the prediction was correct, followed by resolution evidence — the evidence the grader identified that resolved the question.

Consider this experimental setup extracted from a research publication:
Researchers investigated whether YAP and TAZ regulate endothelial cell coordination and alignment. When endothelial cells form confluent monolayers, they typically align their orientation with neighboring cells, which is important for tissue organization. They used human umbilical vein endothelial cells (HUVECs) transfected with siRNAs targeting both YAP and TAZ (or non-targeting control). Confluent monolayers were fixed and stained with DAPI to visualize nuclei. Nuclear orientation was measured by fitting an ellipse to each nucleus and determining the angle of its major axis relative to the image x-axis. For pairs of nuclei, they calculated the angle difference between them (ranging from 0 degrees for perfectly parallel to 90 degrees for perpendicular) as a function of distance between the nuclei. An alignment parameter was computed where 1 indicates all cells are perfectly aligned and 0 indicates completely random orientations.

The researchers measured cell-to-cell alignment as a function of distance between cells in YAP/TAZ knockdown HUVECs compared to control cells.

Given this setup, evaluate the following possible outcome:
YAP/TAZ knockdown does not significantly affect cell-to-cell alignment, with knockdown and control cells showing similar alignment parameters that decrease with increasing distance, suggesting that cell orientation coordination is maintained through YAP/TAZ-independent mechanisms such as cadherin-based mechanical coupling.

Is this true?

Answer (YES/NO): NO